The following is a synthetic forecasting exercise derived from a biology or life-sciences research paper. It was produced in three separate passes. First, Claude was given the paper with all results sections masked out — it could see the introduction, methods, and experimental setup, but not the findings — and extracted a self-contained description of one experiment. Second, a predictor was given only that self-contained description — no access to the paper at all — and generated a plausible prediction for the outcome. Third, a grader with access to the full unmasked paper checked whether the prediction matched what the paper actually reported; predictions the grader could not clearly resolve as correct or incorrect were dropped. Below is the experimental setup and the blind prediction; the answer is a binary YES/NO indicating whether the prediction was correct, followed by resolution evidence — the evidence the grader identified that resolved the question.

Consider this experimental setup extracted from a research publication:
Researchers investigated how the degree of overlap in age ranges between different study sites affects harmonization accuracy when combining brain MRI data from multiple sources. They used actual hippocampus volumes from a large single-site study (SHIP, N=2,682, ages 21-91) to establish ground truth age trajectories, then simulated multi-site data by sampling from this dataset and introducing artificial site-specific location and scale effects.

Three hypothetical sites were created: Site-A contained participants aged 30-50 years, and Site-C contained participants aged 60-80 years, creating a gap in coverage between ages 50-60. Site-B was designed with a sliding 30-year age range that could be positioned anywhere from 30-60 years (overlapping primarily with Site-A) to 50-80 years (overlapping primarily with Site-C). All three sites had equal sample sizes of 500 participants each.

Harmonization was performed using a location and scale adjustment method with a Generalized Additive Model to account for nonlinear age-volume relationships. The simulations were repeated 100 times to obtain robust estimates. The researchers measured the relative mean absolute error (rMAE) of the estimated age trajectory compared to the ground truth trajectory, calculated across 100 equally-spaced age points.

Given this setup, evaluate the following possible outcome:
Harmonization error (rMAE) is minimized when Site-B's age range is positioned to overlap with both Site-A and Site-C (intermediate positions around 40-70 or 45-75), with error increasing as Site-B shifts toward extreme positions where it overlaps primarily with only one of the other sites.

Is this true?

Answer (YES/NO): YES